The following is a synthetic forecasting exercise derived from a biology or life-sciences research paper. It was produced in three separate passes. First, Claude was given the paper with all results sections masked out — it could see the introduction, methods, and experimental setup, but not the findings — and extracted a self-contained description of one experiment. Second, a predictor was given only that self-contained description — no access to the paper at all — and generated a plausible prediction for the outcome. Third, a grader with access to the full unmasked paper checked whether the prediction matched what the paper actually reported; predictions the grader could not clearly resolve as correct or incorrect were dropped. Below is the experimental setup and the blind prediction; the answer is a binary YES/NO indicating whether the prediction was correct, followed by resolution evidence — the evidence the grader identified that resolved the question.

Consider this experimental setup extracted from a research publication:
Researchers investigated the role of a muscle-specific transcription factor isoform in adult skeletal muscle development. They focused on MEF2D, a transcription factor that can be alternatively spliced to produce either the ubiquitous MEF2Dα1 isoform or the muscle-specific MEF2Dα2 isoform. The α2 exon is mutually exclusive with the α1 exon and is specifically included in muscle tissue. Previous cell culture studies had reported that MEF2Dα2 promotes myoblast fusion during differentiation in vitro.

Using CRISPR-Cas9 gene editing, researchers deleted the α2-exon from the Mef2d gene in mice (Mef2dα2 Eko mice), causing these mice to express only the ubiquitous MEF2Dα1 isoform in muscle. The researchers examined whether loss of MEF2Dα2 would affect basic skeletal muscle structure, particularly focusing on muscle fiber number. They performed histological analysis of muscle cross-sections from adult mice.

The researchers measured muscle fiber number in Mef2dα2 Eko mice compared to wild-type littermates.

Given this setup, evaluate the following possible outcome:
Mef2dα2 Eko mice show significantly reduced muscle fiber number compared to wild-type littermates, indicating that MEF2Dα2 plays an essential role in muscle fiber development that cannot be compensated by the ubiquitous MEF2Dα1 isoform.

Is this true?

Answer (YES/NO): NO